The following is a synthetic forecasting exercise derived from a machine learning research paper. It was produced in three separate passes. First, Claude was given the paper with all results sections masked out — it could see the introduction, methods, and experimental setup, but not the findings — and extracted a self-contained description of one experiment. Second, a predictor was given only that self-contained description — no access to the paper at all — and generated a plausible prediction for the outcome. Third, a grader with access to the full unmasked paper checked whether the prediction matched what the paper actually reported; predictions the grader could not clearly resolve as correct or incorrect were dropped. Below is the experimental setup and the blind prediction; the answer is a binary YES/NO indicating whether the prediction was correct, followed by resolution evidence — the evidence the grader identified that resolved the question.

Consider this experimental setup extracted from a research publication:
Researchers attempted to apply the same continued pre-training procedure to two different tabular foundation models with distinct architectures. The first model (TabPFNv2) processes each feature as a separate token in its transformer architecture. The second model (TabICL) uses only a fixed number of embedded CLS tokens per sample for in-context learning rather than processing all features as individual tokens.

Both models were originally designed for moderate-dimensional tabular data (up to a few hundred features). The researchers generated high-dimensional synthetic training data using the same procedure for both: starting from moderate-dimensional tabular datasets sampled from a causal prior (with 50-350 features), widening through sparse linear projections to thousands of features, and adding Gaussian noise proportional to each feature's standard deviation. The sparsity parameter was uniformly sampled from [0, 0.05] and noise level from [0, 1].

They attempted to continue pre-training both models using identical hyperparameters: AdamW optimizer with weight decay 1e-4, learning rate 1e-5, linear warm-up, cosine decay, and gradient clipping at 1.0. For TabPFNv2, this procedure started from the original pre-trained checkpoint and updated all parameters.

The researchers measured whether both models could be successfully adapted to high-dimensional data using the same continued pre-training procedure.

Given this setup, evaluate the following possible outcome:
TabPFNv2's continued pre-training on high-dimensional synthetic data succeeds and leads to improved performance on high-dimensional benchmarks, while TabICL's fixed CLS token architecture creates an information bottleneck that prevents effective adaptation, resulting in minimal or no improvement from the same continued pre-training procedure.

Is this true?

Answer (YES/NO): YES